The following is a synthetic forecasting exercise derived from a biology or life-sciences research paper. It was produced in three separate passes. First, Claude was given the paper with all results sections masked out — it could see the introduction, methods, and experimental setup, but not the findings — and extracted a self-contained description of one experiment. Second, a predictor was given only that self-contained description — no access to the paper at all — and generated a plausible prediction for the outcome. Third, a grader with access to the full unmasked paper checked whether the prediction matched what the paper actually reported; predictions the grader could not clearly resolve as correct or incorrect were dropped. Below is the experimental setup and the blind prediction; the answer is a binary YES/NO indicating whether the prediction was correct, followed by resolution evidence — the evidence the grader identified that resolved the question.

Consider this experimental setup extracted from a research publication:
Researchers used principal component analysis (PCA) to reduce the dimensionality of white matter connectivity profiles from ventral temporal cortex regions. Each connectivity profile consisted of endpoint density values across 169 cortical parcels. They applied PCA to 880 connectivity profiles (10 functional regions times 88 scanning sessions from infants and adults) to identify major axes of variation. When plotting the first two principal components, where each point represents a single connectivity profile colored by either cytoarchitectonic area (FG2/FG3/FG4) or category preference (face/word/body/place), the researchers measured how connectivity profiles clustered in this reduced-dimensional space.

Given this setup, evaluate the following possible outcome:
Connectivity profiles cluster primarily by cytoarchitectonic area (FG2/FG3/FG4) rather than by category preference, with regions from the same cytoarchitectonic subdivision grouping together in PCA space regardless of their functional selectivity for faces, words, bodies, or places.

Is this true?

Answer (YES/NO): YES